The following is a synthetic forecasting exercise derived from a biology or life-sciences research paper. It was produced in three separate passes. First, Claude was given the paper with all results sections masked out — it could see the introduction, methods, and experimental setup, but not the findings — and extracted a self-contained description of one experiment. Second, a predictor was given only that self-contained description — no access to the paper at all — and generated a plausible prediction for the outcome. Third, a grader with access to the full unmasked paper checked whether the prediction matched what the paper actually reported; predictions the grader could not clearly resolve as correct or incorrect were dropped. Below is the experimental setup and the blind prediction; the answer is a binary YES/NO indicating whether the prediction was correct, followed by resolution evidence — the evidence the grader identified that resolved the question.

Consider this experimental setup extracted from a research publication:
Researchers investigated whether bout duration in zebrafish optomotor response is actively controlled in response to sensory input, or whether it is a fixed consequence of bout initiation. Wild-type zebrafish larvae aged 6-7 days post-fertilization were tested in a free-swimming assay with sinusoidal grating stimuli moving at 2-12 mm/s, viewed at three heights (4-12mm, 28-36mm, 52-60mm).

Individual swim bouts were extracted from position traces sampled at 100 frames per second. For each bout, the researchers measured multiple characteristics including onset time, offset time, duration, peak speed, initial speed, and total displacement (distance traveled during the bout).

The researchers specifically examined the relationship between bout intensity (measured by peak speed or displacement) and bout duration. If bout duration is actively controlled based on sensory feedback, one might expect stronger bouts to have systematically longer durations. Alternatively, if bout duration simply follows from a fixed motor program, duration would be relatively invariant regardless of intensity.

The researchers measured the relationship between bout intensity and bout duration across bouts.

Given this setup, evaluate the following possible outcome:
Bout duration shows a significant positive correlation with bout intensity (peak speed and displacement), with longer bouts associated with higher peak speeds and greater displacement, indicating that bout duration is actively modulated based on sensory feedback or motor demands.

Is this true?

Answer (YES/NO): NO